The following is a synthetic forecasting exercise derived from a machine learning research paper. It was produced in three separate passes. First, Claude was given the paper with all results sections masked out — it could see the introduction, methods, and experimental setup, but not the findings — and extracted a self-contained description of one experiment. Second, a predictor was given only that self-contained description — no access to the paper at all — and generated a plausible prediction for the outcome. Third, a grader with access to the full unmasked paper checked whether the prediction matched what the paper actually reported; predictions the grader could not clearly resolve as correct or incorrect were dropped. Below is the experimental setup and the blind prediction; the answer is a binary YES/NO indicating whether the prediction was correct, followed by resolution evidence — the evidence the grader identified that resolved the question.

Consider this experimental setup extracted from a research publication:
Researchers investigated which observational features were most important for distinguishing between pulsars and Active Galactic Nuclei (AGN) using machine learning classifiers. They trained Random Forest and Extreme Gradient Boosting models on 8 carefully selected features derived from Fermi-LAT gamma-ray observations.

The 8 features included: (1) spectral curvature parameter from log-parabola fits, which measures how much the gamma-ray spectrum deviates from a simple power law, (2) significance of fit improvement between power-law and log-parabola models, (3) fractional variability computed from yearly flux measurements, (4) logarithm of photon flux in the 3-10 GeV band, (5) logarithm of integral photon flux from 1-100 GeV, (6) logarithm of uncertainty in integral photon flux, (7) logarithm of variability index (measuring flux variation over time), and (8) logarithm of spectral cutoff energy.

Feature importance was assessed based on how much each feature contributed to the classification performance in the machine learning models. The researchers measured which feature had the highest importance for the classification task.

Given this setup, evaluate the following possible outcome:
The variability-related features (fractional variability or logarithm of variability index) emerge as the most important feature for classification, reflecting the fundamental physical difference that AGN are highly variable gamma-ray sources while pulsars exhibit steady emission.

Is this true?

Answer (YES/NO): NO